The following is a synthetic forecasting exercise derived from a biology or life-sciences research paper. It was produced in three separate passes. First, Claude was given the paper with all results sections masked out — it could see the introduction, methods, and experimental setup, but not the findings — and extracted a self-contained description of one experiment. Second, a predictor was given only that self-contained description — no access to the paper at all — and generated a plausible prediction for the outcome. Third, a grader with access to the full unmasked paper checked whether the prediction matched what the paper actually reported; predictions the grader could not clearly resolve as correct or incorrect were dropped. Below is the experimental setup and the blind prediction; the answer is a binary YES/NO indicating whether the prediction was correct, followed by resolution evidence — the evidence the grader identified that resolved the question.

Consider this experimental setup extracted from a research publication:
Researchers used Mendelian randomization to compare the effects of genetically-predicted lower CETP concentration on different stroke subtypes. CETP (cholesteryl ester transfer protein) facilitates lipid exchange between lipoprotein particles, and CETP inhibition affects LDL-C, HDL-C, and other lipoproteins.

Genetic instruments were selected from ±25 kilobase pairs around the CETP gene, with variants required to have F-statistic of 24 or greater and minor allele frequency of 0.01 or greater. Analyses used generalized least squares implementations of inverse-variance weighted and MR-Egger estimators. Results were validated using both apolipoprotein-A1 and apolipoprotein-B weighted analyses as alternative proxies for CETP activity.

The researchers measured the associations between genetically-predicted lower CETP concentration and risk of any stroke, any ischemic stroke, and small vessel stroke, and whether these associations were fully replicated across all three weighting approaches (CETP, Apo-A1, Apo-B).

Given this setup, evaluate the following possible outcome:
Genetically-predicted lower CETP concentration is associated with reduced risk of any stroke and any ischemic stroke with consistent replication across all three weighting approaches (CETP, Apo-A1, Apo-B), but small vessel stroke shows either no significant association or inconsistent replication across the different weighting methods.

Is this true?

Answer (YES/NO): NO